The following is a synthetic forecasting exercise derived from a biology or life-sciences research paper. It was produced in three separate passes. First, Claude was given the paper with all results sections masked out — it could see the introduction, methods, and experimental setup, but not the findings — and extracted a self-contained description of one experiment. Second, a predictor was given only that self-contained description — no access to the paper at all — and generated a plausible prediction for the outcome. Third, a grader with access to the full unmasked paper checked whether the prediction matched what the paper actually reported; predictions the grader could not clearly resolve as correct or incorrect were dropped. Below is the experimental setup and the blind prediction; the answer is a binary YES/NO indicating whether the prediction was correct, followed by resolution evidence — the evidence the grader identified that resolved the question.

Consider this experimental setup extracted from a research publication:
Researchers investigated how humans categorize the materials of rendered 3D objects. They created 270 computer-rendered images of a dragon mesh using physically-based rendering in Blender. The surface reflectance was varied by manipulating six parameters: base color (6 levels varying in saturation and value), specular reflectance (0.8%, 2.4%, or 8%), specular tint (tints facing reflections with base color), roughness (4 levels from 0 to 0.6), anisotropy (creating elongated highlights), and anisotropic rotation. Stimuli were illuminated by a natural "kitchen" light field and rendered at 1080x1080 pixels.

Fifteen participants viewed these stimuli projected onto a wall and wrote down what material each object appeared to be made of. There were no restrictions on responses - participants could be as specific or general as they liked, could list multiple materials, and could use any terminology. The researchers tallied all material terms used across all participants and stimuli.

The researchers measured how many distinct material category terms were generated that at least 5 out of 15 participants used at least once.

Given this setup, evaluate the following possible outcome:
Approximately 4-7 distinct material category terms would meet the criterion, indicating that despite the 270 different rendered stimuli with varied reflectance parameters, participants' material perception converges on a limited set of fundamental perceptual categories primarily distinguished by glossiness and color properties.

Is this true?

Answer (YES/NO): NO